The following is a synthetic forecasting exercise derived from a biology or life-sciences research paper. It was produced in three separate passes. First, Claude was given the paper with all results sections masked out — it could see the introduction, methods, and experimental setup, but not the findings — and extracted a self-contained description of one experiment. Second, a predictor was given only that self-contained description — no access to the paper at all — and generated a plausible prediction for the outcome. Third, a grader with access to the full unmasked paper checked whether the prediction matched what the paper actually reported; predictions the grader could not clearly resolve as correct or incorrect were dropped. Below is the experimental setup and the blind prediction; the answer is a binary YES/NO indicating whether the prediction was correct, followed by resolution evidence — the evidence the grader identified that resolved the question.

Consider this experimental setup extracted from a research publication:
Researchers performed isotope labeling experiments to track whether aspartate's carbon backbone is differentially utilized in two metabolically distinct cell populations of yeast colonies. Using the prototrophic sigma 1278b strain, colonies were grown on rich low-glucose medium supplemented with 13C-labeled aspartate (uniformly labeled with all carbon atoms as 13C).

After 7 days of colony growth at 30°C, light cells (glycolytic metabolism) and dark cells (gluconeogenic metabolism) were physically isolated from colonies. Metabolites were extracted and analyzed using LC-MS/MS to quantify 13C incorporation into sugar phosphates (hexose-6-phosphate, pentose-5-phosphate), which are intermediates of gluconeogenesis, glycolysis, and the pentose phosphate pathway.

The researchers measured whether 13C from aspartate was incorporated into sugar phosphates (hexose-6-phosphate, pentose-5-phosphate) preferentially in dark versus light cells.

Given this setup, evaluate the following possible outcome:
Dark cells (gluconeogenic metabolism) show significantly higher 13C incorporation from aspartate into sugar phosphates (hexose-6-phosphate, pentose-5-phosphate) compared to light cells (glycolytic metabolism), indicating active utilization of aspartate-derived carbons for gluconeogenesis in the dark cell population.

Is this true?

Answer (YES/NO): YES